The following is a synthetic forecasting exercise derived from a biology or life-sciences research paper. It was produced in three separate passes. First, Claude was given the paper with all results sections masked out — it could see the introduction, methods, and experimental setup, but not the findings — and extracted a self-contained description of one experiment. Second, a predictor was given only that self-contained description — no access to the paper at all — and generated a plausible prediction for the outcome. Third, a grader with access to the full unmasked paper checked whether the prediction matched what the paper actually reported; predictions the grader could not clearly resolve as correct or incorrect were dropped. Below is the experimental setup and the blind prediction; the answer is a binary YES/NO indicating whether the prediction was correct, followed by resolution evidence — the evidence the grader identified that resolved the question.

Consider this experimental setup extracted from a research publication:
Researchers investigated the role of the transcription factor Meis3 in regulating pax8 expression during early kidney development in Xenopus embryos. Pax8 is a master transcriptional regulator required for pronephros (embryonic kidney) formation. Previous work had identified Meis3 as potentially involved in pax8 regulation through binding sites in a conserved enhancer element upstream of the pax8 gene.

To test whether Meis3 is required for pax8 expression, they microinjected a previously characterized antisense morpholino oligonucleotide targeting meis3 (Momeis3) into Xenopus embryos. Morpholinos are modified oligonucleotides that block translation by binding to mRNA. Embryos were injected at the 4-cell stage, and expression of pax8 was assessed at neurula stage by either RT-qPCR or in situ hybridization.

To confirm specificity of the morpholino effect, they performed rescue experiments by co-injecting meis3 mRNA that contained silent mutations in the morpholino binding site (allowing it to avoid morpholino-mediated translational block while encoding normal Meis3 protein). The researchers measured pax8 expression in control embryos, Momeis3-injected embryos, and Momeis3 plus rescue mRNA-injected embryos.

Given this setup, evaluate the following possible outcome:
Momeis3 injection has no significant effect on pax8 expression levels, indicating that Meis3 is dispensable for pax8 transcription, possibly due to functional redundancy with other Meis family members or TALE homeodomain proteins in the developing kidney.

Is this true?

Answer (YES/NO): NO